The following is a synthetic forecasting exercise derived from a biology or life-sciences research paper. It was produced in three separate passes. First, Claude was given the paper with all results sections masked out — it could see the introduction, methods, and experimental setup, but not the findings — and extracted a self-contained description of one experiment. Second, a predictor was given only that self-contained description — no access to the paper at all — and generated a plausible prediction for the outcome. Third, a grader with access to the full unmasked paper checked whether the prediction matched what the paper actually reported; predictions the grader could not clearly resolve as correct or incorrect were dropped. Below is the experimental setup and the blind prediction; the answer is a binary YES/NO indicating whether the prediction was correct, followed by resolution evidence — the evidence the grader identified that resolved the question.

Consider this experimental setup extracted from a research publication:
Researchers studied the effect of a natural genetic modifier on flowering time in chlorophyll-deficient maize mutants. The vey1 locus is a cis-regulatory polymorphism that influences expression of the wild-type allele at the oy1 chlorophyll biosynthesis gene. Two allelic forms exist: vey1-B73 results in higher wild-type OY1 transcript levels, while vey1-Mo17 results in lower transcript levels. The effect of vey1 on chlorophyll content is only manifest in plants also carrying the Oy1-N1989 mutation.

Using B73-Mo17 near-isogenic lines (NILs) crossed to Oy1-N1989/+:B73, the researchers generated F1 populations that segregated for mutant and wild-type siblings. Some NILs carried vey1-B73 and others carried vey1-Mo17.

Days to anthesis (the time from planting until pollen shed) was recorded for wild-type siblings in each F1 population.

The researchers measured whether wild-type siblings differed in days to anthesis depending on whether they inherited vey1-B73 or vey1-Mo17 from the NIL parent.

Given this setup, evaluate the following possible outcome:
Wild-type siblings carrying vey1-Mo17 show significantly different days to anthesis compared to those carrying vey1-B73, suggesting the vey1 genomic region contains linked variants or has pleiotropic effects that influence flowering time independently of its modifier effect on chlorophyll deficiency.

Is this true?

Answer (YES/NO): NO